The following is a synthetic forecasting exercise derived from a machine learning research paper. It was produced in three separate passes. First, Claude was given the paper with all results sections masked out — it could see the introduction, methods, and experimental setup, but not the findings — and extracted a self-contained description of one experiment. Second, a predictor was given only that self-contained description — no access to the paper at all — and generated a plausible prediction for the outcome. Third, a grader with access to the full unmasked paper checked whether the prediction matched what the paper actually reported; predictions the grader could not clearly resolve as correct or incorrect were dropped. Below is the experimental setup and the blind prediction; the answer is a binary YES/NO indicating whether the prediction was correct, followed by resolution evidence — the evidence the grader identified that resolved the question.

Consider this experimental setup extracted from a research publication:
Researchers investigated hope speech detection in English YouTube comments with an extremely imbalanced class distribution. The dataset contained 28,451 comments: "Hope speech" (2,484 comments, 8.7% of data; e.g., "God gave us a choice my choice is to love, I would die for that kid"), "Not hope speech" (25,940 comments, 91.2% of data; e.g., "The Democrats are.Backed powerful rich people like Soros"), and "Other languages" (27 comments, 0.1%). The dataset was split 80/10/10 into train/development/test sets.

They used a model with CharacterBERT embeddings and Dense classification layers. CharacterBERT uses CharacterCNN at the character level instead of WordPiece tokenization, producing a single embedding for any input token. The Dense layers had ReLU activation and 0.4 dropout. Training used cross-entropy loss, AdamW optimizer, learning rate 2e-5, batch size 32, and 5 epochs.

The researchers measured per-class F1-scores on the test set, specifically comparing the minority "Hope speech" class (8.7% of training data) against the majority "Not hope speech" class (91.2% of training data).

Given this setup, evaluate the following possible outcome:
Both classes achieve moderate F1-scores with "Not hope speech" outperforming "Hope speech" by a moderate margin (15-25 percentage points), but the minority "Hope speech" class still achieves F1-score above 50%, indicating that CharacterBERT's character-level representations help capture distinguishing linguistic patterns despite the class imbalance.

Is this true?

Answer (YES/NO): NO